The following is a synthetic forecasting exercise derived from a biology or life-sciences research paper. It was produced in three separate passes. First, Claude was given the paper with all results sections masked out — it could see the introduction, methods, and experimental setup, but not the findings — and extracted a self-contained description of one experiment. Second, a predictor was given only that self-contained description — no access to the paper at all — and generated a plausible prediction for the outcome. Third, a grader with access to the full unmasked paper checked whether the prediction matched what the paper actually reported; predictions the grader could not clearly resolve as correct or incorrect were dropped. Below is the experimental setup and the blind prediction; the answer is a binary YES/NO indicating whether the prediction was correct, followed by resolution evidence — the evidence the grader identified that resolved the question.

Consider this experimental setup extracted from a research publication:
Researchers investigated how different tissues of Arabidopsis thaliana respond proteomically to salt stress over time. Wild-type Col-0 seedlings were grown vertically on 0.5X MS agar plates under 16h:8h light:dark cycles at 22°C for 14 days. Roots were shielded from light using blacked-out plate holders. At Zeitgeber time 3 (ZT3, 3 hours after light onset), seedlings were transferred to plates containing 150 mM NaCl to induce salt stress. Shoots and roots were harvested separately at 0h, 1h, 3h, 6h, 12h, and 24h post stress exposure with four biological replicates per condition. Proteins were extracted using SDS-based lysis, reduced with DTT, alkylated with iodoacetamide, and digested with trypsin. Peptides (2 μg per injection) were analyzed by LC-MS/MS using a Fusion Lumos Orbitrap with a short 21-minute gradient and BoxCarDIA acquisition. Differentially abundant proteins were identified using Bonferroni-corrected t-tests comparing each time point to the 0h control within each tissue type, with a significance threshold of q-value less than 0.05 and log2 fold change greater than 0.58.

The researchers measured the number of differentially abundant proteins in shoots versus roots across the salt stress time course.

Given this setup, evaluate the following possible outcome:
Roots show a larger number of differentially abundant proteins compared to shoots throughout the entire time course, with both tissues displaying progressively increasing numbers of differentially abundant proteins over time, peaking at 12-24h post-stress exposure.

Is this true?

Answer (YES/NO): NO